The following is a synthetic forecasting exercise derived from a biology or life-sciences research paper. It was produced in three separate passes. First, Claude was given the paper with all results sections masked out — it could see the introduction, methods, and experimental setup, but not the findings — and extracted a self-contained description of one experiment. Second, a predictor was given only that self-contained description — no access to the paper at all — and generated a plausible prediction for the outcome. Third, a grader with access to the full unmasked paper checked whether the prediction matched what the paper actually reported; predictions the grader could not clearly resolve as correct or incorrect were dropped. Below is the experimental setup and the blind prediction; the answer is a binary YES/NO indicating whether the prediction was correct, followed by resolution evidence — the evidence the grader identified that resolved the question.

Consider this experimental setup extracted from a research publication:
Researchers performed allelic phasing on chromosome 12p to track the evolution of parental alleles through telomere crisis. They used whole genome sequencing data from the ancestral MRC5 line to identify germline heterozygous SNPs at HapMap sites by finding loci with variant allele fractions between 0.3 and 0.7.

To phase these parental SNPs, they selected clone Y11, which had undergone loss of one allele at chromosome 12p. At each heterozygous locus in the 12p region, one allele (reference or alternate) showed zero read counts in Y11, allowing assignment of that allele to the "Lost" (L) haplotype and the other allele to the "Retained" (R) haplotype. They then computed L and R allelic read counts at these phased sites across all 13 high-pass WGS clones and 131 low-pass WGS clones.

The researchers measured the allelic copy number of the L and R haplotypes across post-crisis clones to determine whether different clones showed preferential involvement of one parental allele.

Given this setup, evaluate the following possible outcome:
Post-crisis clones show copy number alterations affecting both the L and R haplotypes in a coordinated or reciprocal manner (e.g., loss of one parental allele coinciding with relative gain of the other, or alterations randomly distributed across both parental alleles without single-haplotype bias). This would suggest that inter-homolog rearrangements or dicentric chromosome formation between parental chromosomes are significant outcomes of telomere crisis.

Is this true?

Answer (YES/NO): NO